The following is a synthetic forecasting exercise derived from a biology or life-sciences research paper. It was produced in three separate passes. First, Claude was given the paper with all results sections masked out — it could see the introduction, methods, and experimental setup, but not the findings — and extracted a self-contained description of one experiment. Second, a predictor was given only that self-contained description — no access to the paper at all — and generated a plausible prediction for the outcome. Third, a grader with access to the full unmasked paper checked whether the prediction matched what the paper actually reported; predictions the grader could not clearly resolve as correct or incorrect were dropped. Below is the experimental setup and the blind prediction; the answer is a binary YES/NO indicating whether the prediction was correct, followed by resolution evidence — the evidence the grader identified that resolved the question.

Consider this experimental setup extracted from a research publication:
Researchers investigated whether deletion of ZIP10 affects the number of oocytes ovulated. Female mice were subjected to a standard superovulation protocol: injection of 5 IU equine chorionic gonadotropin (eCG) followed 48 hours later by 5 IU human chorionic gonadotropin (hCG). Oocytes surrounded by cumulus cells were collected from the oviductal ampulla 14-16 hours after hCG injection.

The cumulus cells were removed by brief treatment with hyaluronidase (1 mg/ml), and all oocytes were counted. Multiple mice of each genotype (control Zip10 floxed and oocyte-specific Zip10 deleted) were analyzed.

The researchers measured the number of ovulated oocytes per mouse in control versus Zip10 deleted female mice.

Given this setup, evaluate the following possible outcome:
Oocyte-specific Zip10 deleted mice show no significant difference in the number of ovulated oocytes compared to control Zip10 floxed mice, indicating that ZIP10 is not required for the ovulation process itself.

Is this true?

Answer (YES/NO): YES